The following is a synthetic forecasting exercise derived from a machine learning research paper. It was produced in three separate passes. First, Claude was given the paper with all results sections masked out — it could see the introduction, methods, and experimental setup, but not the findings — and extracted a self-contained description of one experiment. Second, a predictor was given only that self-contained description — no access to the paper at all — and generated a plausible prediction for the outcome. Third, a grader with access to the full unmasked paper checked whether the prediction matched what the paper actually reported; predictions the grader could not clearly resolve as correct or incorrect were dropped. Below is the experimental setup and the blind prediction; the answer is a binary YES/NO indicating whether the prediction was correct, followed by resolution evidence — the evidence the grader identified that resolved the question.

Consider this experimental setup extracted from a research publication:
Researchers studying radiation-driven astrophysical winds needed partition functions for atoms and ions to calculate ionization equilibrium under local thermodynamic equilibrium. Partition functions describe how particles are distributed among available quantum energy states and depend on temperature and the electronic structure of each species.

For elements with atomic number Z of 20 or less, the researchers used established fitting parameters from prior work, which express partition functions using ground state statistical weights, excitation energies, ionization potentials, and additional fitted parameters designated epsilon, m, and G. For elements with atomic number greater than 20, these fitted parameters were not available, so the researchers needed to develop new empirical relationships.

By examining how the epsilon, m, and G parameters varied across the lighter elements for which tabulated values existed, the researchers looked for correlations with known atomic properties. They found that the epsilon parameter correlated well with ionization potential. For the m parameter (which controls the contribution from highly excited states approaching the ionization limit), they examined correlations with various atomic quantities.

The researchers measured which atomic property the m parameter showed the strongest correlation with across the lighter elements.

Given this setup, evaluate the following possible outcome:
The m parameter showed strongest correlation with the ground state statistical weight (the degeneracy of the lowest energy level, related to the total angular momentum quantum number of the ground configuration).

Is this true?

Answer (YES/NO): YES